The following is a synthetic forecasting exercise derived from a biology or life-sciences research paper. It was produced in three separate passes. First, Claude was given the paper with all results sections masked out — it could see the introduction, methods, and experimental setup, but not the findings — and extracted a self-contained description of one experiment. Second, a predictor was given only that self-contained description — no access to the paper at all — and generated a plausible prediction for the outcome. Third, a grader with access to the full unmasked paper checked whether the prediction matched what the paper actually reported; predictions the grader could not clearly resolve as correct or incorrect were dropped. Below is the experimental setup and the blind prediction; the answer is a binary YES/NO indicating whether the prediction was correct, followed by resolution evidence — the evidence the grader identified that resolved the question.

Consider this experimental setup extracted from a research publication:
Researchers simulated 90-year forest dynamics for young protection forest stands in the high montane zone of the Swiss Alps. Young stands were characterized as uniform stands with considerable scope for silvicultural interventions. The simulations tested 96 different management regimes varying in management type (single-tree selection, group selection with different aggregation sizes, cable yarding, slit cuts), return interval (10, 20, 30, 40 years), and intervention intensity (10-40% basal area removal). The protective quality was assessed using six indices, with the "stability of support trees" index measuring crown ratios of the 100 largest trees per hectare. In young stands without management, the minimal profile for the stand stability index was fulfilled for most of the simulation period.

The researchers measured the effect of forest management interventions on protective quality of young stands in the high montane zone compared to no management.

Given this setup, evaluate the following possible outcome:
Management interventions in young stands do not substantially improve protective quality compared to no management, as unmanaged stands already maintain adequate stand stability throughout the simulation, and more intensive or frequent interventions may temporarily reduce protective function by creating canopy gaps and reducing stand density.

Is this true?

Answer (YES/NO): NO